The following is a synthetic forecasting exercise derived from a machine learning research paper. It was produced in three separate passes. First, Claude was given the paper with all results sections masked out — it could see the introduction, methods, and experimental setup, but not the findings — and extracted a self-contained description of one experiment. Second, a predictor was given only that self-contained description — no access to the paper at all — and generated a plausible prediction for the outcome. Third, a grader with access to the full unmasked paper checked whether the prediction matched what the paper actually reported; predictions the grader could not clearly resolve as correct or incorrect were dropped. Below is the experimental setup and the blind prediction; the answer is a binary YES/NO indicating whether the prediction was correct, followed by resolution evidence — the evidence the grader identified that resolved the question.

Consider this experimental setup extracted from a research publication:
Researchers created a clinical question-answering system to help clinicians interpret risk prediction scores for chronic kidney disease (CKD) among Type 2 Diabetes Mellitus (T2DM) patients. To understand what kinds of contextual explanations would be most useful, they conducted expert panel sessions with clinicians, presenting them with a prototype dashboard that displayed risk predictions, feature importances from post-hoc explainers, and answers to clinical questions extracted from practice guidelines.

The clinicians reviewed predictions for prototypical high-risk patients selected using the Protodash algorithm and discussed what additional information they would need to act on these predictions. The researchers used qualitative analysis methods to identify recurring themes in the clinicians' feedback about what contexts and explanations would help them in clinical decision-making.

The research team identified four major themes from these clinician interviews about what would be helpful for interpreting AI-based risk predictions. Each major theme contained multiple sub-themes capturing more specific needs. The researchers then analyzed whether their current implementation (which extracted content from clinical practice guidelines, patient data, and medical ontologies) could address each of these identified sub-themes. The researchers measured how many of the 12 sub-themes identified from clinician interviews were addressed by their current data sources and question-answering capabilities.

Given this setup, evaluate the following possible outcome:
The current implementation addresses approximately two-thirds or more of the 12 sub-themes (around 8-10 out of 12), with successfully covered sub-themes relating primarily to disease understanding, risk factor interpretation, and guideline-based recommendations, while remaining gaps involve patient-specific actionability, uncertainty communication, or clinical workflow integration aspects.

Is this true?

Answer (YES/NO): NO